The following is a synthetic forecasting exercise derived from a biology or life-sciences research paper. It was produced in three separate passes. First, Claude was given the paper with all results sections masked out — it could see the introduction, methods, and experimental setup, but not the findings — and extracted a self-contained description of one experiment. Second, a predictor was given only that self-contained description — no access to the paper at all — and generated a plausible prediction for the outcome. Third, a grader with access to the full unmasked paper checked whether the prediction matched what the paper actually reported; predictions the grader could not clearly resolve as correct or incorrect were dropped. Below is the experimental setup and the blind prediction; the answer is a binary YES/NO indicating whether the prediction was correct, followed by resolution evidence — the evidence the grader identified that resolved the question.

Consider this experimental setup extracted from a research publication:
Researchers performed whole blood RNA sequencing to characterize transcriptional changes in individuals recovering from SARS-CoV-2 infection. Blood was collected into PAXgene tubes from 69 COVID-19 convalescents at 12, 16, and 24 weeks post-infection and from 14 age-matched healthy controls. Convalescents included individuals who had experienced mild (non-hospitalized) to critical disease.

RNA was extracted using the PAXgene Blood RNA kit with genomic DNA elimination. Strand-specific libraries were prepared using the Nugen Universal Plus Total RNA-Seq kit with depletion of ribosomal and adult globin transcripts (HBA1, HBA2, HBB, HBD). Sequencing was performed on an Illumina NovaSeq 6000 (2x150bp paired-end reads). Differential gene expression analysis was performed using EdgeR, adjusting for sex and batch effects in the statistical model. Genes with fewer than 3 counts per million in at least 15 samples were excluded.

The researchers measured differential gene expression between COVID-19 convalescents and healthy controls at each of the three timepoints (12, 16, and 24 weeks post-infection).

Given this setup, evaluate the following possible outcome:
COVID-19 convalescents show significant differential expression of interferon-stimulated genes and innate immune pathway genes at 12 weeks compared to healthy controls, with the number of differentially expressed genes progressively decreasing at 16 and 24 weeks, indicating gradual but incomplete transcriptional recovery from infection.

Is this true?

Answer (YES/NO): NO